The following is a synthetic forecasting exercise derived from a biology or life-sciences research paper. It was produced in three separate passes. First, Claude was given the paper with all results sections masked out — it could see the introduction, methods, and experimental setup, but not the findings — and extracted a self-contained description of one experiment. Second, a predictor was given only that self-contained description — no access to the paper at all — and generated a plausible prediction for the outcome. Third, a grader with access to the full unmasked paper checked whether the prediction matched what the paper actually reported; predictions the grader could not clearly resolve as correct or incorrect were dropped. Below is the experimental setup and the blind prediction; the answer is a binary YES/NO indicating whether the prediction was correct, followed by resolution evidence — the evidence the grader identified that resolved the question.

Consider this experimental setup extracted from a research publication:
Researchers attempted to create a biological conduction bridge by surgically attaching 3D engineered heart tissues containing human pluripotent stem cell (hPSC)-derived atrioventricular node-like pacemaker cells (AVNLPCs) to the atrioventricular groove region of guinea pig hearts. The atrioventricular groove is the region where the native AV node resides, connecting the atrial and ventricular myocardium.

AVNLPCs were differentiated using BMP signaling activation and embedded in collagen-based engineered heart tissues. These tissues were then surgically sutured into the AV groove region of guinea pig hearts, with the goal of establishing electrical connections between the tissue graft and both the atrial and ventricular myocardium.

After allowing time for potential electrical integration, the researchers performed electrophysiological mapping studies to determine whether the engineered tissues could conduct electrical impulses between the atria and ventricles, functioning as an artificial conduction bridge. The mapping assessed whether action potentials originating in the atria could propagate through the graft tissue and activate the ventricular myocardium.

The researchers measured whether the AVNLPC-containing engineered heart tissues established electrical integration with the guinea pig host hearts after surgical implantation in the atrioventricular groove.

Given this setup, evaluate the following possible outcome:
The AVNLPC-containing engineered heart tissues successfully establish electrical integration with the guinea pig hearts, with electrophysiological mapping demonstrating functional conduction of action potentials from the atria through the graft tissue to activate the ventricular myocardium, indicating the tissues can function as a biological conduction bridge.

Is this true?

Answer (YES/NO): NO